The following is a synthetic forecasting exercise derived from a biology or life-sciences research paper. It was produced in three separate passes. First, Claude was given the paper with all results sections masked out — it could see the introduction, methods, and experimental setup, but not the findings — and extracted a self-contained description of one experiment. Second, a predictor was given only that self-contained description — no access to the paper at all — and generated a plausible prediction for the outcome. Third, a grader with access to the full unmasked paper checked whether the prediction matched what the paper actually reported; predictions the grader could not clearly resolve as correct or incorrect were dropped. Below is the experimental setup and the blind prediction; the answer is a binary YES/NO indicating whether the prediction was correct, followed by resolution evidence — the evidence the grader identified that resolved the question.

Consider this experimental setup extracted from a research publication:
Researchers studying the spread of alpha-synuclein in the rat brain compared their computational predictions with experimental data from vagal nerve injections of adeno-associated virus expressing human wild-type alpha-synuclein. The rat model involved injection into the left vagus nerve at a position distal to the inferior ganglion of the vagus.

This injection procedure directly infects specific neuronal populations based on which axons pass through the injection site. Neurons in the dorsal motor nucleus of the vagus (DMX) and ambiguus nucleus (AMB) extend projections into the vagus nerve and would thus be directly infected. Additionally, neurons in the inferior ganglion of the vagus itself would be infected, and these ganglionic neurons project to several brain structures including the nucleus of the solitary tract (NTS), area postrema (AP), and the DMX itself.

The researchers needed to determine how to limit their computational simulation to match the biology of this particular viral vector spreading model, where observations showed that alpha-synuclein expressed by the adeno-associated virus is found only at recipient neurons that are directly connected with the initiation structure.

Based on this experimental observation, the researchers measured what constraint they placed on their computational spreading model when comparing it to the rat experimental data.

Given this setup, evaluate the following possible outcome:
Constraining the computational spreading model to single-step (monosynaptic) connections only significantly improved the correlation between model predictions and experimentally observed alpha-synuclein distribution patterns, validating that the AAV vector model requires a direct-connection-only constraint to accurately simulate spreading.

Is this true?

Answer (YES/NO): NO